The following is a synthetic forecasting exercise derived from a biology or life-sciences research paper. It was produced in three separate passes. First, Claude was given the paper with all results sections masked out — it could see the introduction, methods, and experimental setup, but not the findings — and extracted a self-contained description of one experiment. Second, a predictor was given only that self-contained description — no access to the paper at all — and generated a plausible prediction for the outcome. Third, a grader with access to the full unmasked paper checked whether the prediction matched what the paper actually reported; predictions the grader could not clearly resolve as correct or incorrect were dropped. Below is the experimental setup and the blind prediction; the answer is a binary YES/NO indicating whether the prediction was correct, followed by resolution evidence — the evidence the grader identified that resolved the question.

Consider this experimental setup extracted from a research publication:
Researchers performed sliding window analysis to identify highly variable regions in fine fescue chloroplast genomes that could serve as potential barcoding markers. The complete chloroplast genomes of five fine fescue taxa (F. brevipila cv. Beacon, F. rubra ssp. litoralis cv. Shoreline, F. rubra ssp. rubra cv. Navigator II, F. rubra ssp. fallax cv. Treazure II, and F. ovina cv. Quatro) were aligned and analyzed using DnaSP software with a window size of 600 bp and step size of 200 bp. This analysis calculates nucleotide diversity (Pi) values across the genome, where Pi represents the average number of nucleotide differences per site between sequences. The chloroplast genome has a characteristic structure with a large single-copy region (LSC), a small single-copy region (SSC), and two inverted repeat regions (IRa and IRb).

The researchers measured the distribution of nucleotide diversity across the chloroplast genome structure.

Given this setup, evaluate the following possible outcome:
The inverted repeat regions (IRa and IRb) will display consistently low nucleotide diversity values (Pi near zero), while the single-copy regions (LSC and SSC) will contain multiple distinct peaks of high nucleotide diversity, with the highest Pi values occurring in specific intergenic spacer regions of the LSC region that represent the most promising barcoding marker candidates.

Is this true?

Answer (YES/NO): NO